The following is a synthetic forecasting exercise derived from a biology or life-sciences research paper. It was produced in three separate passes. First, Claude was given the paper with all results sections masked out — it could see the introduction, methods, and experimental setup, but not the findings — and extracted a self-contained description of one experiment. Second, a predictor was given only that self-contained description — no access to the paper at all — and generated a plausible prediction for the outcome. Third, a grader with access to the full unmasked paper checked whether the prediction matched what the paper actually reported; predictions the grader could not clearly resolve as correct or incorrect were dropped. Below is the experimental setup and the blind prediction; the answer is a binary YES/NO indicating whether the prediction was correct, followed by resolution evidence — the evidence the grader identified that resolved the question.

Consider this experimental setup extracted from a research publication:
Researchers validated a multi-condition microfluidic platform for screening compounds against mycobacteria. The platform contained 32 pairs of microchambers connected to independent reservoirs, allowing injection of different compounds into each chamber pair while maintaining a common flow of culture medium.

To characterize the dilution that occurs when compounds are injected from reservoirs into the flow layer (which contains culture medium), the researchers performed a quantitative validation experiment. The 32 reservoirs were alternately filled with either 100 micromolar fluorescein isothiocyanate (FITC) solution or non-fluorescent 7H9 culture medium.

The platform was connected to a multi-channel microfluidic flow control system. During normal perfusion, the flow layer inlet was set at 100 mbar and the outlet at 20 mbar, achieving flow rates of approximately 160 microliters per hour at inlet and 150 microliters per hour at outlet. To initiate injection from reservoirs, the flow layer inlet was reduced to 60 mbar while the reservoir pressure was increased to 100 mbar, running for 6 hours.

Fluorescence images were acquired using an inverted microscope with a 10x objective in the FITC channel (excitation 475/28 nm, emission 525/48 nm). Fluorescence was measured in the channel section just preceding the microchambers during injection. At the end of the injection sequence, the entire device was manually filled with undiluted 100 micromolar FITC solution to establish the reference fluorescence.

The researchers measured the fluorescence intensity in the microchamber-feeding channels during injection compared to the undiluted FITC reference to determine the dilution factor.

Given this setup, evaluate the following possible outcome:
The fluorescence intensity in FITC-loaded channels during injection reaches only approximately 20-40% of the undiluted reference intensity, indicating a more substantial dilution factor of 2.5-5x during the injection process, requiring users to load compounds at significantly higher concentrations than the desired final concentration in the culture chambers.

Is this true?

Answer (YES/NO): YES